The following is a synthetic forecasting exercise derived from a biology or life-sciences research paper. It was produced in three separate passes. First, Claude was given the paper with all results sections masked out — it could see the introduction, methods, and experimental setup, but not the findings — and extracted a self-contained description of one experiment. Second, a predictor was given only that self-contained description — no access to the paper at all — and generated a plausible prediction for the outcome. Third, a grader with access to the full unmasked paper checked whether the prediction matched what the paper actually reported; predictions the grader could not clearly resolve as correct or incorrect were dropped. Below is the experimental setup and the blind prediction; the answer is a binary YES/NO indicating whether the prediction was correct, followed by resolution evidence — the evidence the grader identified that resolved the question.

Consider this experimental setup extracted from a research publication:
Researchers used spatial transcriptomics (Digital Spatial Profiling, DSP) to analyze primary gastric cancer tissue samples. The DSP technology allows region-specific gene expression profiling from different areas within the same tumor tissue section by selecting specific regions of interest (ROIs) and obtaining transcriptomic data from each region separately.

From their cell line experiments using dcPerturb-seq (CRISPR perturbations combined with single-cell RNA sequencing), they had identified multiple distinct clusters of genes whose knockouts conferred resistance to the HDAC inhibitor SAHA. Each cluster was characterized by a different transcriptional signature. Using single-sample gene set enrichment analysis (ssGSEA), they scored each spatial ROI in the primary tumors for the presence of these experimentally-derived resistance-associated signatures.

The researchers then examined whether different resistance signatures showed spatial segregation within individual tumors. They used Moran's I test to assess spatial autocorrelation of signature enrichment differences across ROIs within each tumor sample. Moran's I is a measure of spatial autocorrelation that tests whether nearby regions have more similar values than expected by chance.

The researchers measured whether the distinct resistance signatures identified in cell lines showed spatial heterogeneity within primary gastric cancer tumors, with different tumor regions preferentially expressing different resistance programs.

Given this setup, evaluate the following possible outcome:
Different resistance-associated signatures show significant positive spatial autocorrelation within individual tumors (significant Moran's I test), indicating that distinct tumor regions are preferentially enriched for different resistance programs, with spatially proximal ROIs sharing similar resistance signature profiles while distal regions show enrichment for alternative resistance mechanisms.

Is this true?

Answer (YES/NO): YES